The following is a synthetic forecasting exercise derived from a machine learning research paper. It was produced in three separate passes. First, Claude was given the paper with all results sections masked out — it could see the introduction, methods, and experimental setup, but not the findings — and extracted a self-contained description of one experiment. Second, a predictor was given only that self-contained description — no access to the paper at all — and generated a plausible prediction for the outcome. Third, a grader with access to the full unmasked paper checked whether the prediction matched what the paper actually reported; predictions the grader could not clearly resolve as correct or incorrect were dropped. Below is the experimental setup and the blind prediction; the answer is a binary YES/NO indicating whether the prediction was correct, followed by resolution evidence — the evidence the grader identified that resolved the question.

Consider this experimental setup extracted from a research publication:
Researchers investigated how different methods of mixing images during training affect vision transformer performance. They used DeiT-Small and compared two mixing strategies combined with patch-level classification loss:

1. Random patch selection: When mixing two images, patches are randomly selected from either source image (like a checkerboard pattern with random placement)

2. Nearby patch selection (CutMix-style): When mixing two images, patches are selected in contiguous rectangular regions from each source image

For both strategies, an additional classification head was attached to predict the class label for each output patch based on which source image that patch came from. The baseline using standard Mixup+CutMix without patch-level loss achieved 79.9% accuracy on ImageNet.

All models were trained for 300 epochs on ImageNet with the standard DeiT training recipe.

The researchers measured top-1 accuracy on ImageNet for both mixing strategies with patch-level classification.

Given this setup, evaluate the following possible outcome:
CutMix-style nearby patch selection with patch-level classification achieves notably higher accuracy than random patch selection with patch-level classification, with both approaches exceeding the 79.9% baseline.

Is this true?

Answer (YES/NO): NO